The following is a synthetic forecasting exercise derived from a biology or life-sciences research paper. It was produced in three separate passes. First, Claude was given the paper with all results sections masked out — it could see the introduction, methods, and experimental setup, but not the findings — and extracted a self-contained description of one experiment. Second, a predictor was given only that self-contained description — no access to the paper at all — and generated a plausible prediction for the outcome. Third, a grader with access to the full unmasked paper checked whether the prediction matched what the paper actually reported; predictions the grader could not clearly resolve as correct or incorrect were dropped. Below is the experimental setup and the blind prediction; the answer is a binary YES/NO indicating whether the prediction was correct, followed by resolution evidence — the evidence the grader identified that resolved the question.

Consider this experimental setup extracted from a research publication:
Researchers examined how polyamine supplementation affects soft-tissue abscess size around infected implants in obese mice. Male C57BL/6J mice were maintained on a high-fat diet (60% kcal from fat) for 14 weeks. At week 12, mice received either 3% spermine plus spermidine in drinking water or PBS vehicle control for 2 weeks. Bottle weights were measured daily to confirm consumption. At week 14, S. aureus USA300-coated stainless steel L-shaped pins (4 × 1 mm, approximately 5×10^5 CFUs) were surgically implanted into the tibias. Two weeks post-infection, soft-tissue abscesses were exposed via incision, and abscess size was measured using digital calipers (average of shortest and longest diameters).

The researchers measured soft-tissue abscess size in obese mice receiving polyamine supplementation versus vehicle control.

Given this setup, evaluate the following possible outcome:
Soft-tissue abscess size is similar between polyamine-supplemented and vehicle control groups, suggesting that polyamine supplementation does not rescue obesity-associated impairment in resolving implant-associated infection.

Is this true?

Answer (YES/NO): NO